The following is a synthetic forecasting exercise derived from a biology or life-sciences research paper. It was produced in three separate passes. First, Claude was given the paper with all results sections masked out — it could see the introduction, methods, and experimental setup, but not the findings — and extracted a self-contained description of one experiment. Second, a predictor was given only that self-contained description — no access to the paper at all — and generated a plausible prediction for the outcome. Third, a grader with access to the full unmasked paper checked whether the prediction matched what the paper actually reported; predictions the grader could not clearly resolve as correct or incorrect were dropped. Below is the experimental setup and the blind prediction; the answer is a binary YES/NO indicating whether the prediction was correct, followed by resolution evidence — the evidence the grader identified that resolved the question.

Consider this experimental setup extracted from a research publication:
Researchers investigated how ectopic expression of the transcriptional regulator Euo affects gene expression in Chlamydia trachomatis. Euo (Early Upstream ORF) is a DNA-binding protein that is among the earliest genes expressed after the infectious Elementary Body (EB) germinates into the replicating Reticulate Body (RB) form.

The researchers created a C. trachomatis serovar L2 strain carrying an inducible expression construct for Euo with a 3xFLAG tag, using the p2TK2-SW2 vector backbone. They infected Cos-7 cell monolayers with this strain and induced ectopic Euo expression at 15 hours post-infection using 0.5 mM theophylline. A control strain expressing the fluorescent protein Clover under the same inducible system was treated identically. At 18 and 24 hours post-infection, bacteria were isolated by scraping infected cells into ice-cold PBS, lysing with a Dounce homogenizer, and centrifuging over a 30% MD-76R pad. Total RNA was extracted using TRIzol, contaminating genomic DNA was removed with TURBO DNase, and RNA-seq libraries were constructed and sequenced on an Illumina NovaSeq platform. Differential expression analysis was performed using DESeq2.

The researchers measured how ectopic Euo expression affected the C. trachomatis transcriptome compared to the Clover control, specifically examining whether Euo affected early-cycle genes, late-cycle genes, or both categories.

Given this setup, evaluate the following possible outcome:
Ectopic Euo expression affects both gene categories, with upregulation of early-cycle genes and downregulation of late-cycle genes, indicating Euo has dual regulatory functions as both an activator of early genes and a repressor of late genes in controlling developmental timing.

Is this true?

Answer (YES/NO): NO